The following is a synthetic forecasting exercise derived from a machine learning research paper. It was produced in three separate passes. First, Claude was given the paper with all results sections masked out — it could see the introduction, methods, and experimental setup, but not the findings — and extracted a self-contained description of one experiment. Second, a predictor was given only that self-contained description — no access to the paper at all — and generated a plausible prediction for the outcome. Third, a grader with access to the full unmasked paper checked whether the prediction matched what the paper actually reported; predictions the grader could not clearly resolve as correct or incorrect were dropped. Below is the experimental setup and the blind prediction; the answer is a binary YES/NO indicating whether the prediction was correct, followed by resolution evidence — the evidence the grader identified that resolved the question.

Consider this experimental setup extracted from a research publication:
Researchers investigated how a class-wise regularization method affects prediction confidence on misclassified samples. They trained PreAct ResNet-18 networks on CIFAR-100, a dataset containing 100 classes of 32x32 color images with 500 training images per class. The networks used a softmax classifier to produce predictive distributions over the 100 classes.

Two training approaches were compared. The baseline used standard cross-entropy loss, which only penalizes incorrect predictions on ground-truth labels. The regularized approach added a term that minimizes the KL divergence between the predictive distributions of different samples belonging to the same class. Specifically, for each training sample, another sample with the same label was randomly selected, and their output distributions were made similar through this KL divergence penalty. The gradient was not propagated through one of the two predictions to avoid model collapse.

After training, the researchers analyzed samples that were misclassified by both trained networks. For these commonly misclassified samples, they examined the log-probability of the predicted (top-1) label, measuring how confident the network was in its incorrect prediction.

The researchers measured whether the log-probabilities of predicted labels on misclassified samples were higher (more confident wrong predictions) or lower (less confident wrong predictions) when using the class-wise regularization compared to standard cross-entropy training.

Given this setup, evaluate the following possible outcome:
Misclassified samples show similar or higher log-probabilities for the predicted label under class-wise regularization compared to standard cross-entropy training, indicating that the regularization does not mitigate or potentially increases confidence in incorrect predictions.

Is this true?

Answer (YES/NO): NO